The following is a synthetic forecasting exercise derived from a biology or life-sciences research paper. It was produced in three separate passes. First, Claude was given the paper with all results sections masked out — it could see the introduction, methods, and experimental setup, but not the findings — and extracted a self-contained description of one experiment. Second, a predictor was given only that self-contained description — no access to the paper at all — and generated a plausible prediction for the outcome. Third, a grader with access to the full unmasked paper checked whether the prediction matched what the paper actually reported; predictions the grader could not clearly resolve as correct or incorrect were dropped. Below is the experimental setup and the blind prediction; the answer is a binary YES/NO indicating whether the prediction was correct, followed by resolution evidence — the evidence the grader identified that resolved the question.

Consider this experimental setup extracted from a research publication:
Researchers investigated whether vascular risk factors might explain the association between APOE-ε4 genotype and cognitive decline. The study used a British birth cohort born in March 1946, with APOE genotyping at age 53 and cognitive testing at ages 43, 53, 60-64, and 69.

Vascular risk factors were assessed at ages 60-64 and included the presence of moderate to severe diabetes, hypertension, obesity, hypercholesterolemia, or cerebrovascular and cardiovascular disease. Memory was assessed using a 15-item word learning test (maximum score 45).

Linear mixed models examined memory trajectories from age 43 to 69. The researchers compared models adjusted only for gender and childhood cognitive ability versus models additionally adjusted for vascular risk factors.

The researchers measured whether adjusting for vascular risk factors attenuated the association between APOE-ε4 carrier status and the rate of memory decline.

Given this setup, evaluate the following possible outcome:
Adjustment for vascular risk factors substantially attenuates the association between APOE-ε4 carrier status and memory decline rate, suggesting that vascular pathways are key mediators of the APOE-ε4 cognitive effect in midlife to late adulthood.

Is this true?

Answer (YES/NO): NO